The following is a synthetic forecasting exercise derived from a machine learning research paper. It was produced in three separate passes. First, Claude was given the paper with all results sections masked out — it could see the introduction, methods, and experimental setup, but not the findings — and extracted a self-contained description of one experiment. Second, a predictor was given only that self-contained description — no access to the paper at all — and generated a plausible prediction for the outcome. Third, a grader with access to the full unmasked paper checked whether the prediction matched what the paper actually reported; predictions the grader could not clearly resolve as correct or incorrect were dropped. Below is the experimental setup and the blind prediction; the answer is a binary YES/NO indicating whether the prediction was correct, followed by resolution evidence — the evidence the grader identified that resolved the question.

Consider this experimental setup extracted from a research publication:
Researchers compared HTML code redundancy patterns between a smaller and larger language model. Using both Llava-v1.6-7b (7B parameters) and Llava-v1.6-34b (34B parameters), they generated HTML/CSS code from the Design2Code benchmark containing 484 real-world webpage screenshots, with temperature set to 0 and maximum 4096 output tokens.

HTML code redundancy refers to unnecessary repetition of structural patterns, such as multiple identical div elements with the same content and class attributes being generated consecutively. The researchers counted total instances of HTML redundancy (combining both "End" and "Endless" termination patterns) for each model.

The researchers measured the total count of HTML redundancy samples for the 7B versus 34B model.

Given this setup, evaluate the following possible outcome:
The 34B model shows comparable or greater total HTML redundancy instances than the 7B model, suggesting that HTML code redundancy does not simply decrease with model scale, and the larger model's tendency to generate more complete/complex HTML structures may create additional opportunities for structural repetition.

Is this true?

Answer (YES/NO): NO